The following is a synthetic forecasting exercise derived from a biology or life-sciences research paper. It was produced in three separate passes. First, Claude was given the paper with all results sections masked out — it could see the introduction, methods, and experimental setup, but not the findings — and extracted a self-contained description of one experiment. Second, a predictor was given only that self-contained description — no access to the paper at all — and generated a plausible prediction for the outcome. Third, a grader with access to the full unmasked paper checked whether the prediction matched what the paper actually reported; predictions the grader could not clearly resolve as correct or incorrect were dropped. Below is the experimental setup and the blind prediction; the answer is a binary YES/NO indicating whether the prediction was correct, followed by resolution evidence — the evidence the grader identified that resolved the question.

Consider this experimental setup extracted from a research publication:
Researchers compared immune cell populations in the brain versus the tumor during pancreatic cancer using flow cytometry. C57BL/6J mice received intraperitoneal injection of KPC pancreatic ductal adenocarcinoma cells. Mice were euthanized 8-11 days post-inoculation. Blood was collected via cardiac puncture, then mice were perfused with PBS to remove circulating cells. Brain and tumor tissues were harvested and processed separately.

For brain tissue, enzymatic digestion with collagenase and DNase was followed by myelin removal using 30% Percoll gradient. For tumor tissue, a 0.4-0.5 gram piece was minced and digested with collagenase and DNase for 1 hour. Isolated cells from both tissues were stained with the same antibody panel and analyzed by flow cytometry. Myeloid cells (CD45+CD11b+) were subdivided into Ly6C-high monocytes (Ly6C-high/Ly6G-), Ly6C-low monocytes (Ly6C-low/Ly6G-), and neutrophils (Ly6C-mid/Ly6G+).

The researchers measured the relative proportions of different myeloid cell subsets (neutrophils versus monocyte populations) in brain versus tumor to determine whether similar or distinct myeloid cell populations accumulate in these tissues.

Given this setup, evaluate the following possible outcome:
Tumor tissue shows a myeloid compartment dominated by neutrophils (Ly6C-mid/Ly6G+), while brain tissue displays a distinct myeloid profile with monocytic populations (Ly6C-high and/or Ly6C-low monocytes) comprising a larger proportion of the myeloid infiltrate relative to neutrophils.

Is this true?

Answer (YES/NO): NO